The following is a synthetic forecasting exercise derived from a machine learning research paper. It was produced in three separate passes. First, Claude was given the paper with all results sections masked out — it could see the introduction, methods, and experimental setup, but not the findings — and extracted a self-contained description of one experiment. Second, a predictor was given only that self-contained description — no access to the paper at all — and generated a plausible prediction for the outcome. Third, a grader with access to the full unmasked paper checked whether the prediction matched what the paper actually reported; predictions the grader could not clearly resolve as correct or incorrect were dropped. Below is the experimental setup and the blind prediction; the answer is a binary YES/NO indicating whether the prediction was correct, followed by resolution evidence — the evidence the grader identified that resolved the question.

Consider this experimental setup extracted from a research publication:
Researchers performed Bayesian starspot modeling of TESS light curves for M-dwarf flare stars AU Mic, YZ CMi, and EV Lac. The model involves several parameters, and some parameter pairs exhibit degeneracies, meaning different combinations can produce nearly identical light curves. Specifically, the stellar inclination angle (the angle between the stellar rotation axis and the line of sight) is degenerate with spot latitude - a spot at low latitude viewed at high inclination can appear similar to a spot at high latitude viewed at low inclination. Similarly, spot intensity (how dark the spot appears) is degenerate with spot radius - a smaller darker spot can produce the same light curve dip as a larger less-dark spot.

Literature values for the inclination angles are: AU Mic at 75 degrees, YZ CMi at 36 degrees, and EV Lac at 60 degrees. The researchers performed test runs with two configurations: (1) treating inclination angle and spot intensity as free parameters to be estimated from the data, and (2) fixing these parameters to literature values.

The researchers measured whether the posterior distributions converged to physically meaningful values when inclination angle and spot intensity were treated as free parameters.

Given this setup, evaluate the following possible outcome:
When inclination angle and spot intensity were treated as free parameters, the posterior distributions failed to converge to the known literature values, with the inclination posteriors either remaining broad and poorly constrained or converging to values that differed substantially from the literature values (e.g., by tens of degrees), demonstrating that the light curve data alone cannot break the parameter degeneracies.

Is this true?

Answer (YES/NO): YES